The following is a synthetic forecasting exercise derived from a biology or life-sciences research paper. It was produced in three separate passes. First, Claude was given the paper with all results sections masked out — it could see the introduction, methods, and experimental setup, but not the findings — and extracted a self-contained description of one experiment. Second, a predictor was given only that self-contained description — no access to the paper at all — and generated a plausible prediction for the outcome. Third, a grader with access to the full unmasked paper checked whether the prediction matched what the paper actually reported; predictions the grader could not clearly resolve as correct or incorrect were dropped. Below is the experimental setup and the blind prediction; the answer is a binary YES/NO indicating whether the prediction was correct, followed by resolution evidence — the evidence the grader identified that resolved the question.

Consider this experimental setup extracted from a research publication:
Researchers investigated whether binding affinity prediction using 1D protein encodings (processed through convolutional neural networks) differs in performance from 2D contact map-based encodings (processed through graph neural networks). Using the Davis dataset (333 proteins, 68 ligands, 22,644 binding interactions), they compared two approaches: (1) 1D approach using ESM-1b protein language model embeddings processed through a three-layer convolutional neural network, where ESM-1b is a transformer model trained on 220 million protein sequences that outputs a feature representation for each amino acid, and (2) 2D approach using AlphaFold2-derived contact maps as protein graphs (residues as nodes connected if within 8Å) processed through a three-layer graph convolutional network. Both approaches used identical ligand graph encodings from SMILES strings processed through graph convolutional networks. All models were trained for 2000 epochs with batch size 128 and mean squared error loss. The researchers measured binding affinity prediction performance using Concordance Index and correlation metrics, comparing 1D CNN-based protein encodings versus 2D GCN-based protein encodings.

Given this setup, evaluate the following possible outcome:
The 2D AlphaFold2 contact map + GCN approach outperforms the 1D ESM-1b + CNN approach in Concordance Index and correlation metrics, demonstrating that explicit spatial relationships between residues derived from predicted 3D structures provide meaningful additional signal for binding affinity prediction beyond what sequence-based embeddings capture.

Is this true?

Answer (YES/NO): NO